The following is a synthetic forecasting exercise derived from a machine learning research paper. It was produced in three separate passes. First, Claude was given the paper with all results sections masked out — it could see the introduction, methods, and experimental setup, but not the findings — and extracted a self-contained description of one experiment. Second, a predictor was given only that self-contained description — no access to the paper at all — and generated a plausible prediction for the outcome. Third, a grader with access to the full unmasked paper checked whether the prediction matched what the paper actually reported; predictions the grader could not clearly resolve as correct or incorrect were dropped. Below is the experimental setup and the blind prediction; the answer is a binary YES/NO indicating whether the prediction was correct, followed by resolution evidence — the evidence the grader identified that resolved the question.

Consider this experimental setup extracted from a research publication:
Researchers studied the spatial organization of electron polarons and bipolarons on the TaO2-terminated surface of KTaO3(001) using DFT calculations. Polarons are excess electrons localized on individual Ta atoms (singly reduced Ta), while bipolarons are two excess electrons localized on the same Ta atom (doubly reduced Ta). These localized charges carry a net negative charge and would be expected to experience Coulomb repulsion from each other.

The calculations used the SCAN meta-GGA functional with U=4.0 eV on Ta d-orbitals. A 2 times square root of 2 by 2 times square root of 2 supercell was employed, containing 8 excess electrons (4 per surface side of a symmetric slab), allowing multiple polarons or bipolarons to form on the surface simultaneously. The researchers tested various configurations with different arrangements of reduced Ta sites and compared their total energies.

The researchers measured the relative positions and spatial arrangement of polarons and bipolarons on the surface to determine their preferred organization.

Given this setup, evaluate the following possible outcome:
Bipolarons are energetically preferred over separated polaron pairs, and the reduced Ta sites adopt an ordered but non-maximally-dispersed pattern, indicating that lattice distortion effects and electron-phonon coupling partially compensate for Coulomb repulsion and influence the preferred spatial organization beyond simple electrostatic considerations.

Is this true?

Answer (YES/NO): NO